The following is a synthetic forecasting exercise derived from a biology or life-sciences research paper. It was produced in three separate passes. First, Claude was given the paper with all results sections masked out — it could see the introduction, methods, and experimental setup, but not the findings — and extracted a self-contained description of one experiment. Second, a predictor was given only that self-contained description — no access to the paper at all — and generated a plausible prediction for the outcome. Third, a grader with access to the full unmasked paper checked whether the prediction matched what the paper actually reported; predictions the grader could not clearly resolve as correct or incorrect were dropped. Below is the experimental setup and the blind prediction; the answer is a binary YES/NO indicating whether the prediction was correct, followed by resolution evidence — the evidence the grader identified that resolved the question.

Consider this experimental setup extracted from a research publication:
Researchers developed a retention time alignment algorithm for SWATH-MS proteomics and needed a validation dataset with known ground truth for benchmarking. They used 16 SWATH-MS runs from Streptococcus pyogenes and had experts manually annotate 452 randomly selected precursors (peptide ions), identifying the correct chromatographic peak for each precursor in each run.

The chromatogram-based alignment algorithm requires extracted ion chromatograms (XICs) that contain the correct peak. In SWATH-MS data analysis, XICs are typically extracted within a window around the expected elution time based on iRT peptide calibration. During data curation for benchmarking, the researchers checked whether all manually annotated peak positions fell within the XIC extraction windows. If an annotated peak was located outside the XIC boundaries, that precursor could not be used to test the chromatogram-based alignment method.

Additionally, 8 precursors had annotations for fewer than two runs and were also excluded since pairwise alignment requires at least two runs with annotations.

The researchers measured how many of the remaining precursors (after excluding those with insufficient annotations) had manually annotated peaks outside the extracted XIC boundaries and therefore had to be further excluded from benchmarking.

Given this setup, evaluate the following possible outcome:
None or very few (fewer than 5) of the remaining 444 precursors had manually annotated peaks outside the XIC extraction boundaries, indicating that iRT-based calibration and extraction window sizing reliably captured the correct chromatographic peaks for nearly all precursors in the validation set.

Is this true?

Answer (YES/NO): NO